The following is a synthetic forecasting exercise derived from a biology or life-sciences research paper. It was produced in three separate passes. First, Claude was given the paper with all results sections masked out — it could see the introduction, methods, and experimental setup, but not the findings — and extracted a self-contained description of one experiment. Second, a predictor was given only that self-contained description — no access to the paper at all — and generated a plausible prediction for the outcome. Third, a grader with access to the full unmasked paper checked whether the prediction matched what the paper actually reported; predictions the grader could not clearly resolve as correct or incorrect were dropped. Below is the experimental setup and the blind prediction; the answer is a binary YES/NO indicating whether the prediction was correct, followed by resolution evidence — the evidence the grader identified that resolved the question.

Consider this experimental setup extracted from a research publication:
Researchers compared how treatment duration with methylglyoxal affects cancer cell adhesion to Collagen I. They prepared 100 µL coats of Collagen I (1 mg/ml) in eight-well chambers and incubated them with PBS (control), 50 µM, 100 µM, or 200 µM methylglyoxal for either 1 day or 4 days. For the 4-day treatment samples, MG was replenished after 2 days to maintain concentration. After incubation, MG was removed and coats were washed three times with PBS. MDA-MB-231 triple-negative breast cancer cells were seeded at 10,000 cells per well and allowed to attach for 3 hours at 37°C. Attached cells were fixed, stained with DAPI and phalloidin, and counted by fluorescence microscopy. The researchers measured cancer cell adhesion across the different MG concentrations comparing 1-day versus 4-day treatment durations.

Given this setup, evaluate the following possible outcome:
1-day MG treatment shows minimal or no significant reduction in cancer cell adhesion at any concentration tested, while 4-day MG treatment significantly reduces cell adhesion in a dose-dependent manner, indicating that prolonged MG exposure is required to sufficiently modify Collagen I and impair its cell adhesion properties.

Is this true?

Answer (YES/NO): NO